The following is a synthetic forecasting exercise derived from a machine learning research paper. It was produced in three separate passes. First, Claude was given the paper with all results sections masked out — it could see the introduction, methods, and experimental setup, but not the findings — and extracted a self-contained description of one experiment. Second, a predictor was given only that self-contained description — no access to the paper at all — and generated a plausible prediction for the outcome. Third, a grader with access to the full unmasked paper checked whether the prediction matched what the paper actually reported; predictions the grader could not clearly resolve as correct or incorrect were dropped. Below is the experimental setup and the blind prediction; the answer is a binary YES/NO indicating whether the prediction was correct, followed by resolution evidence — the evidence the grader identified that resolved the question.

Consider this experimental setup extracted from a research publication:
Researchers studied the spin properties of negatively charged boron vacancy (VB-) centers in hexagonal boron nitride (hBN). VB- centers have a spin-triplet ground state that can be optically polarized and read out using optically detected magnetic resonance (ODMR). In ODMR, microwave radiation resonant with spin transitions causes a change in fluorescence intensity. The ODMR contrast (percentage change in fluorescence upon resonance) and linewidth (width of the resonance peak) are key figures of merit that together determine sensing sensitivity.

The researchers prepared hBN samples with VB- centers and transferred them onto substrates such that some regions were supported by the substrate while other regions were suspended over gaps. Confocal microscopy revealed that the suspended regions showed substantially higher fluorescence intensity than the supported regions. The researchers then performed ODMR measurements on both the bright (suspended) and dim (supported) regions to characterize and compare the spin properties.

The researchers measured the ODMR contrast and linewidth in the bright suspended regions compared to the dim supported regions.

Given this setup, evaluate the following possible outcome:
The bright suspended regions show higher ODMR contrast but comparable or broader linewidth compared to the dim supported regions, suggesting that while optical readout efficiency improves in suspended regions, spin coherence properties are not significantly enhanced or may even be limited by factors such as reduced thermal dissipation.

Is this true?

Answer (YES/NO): NO